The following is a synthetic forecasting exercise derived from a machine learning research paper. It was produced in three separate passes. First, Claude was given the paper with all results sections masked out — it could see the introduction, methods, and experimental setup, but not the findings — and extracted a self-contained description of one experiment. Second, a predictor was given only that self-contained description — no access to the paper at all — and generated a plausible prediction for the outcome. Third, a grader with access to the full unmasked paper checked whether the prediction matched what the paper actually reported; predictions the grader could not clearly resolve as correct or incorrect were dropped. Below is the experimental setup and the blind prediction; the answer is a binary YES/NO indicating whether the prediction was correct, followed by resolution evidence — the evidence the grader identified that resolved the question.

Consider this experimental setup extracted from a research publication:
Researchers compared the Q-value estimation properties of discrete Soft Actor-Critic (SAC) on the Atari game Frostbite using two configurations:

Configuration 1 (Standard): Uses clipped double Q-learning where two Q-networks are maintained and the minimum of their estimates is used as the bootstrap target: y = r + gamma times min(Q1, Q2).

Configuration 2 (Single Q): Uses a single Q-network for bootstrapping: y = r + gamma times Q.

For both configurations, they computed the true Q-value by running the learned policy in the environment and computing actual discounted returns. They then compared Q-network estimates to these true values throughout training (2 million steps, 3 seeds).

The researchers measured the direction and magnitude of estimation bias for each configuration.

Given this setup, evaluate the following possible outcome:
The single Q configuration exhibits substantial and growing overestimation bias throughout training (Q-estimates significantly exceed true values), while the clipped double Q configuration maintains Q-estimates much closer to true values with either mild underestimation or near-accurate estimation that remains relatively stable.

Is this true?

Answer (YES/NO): NO